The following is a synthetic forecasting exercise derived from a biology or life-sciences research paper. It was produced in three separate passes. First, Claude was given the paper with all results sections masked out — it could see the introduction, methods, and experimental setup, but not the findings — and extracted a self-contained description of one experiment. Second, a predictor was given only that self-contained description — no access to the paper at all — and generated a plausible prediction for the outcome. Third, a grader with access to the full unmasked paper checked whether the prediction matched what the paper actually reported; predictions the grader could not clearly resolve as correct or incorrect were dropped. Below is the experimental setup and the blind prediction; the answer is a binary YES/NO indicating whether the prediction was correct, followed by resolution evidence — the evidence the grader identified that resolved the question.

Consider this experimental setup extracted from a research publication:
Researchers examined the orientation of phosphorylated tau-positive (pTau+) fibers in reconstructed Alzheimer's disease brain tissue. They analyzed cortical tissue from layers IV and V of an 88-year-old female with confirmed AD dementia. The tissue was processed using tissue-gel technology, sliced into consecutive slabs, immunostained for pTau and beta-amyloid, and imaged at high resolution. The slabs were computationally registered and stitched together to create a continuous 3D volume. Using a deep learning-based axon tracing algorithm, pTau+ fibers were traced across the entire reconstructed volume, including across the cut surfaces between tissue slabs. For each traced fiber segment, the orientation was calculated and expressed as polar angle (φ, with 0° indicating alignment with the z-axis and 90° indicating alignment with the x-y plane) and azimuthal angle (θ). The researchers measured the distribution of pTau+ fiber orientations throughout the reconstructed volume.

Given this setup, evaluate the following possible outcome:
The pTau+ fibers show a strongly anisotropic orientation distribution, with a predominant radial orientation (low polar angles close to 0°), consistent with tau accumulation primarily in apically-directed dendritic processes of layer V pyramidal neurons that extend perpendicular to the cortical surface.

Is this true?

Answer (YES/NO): YES